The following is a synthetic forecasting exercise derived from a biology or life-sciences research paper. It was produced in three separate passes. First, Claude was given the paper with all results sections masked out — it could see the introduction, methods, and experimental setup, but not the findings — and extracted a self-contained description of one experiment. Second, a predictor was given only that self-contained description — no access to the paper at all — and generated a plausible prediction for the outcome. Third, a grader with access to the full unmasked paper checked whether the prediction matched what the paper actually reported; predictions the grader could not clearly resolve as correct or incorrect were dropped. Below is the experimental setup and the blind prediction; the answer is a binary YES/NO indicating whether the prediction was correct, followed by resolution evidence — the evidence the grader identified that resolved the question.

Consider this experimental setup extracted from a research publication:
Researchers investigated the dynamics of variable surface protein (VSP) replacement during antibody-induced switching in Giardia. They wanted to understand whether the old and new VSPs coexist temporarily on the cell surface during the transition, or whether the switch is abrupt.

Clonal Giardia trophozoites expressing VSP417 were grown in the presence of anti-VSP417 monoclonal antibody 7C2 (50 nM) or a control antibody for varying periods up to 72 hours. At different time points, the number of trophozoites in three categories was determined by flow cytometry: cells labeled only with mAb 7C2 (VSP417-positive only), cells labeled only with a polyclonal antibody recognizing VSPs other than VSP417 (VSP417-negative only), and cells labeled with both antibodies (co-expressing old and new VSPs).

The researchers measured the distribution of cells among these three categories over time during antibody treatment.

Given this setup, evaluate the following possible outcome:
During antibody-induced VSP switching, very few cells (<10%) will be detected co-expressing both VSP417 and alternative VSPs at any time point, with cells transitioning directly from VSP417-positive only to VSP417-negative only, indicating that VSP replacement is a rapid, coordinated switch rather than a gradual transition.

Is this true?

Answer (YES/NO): NO